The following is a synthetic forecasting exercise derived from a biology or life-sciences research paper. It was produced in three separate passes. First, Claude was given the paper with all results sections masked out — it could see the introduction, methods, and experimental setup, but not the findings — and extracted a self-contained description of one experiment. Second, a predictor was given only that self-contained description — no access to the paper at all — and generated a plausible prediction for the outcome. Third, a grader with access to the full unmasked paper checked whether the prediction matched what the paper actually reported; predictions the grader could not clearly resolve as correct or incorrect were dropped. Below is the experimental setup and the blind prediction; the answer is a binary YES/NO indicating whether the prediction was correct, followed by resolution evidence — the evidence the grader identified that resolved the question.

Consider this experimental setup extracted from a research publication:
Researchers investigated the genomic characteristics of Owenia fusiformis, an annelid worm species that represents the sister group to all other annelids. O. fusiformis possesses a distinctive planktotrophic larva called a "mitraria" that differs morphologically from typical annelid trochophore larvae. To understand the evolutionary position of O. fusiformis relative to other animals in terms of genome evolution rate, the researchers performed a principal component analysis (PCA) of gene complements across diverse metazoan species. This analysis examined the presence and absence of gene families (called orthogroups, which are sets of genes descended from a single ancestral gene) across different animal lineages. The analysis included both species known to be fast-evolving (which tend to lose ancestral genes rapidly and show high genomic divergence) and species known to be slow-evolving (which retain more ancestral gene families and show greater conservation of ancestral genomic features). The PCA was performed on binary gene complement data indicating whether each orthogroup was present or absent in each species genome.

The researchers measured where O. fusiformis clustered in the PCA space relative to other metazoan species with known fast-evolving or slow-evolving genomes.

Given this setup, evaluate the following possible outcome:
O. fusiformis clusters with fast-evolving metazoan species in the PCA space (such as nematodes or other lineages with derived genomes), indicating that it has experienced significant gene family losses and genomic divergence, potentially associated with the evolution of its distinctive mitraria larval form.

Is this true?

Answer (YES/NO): NO